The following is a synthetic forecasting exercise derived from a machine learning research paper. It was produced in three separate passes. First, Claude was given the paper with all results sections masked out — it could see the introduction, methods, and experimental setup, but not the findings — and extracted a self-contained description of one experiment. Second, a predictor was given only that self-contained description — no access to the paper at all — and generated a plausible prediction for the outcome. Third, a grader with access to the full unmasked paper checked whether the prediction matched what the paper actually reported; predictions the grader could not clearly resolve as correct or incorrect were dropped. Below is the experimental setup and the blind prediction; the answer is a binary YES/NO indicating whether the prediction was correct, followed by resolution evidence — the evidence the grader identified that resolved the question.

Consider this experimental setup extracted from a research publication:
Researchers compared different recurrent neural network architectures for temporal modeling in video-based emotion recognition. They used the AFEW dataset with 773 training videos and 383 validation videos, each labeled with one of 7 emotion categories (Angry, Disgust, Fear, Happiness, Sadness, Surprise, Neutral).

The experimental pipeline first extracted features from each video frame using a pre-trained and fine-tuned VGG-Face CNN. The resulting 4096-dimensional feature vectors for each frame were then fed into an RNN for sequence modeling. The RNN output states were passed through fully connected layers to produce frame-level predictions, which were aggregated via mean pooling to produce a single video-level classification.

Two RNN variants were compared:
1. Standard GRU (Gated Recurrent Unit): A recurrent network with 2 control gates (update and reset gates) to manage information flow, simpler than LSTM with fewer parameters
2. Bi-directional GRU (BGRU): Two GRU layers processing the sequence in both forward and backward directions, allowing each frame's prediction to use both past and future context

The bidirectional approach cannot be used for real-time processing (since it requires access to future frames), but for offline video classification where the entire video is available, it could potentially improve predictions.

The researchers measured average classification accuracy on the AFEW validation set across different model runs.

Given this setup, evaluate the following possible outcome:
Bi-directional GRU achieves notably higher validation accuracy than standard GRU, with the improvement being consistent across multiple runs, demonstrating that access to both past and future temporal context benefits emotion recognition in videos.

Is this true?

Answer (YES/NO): NO